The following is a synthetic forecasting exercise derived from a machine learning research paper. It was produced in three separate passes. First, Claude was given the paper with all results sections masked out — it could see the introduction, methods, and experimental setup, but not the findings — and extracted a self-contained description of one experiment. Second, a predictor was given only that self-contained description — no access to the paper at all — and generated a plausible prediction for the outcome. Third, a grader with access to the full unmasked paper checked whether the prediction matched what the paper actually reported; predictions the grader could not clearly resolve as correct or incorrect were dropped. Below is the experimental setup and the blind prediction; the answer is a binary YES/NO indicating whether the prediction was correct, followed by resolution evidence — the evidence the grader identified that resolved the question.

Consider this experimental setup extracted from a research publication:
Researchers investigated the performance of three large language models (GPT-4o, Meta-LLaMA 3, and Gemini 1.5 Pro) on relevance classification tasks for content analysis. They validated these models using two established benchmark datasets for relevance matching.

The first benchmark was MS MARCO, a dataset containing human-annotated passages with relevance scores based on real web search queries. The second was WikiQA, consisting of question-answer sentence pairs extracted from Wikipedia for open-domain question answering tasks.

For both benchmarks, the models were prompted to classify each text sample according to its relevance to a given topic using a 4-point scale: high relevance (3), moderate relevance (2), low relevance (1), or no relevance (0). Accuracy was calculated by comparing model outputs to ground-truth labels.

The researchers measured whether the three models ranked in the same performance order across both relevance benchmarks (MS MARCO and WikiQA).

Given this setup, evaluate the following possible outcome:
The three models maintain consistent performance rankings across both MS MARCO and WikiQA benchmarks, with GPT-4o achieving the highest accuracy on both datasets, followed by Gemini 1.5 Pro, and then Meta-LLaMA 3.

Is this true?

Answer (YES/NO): NO